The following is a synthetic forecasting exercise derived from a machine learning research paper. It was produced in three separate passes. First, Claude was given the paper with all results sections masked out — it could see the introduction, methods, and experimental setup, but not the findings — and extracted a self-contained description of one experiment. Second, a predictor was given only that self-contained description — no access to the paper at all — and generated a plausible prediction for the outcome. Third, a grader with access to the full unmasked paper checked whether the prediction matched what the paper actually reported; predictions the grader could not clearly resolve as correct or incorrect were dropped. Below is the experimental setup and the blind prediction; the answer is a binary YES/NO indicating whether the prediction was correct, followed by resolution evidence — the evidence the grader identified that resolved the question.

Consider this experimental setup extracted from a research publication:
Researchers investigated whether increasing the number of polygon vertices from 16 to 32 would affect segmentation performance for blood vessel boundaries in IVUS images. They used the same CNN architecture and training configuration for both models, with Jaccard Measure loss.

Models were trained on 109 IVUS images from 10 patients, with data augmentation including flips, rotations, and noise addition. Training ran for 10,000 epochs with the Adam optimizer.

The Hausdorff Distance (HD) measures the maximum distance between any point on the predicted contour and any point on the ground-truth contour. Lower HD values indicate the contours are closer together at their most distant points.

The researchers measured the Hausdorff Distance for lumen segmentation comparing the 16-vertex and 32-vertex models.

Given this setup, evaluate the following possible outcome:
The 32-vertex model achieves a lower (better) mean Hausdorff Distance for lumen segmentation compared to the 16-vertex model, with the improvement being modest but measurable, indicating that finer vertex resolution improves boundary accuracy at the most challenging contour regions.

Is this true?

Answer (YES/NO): NO